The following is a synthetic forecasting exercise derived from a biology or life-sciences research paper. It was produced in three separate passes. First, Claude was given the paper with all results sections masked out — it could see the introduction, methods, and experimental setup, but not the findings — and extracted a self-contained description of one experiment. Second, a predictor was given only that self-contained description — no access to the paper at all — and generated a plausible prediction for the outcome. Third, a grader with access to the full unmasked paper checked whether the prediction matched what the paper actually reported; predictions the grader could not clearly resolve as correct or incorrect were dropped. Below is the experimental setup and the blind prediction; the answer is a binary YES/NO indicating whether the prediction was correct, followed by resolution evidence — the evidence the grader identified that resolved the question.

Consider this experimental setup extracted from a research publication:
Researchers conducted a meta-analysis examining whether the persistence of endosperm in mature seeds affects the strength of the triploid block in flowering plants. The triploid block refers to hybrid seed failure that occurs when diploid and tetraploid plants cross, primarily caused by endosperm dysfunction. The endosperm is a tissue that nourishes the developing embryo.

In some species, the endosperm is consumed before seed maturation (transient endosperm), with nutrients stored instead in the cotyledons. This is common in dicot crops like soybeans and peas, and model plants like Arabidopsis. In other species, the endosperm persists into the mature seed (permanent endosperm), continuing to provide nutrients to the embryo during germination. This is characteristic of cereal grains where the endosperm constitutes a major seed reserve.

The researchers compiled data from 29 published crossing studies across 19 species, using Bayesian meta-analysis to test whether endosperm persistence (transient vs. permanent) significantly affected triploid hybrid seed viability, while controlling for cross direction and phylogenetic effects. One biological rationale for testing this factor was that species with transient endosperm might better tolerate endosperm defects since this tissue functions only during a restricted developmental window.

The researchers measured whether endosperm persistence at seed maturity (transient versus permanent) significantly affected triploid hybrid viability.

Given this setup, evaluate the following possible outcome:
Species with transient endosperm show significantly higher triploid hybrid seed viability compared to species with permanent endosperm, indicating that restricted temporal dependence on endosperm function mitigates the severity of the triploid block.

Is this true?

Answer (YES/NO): NO